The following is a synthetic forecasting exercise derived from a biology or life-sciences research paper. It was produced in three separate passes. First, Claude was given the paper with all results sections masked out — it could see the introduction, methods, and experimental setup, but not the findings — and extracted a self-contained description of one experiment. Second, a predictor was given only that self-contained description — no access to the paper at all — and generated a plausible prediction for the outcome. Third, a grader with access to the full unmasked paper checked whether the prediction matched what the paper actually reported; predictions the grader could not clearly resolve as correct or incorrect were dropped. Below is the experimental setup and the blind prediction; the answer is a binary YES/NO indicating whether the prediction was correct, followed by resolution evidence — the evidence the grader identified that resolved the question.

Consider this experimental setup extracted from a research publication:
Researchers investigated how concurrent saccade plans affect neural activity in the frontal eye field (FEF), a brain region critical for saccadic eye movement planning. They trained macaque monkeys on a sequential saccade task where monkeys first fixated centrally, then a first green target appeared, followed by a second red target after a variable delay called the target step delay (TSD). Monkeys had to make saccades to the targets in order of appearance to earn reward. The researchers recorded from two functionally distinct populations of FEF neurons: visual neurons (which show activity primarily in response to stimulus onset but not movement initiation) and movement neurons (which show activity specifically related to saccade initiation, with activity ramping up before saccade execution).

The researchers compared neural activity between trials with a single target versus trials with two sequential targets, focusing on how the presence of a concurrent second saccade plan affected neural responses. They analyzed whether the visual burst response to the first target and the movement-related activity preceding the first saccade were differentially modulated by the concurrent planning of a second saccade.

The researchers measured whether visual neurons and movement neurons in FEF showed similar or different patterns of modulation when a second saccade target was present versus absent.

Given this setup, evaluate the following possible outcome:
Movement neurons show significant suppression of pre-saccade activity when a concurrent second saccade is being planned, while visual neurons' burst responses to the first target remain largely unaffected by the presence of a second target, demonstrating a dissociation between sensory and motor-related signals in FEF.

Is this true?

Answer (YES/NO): YES